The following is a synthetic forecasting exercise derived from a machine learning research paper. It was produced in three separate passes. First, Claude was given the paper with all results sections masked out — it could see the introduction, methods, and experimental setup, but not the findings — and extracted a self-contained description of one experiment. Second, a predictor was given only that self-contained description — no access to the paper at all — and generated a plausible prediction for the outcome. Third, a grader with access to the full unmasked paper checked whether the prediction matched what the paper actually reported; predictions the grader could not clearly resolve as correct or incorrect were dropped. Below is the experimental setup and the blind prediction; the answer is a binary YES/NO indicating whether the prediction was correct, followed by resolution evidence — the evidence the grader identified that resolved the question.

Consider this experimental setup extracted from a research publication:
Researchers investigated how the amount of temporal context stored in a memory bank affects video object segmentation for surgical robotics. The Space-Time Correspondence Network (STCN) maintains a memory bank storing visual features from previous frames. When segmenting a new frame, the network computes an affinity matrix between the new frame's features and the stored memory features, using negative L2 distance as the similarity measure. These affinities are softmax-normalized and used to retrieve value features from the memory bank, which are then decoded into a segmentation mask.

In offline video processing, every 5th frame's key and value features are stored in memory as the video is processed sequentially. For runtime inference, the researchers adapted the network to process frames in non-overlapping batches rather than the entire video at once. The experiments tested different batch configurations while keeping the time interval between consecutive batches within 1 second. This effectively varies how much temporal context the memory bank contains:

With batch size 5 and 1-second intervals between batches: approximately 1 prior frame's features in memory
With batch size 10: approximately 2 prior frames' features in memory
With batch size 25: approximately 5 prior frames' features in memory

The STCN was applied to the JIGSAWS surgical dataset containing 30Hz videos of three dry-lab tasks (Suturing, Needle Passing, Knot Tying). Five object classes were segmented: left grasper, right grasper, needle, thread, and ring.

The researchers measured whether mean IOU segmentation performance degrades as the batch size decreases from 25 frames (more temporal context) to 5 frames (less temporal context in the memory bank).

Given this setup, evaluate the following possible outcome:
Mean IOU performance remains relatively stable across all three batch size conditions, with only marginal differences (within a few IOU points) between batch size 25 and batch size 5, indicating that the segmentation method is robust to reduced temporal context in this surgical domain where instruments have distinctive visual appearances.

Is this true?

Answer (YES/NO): YES